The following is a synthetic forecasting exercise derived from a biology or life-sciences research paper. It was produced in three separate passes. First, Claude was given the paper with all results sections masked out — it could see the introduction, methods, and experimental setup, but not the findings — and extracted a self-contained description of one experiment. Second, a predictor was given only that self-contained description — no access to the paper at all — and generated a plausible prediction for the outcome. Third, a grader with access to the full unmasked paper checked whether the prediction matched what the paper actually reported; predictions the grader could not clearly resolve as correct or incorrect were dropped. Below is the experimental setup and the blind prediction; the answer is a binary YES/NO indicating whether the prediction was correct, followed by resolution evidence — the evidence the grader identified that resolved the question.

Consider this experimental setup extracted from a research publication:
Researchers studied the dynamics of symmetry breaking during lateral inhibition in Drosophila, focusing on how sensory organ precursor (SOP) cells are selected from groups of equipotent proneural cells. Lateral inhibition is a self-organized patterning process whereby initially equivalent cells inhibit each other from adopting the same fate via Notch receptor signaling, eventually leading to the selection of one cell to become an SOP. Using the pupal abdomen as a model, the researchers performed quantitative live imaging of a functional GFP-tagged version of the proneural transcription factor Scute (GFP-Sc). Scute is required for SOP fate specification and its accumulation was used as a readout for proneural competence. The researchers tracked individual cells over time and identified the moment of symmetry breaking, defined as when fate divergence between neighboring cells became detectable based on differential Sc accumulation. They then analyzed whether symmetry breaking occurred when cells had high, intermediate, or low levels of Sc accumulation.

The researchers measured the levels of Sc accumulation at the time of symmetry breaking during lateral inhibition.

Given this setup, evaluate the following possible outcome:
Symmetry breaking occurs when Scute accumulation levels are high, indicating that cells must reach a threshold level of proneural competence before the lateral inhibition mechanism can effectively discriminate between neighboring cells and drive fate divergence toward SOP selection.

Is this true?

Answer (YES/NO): NO